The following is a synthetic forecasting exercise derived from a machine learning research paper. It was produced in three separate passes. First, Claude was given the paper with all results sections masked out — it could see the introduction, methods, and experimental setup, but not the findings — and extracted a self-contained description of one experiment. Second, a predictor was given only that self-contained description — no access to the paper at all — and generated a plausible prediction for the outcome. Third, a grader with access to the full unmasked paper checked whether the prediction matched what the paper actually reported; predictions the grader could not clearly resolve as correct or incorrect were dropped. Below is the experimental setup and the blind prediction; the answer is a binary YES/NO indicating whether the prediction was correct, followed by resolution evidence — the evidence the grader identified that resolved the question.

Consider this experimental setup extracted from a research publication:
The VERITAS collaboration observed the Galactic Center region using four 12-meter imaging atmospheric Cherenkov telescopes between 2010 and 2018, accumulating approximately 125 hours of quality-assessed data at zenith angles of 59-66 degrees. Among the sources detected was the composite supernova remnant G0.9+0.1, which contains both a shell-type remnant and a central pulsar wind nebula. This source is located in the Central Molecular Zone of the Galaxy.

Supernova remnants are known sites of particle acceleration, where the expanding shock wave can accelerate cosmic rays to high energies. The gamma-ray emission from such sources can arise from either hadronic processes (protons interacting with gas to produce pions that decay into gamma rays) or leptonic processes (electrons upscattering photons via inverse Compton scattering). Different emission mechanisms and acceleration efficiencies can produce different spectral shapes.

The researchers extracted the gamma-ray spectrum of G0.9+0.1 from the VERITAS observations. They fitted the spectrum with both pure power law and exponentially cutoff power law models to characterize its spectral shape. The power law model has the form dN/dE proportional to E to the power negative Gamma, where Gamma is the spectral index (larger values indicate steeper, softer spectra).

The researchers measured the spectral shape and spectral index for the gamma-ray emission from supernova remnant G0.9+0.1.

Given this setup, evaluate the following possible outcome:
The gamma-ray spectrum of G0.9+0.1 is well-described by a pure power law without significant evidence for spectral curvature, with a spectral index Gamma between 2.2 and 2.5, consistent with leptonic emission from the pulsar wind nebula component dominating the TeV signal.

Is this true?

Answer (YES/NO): NO